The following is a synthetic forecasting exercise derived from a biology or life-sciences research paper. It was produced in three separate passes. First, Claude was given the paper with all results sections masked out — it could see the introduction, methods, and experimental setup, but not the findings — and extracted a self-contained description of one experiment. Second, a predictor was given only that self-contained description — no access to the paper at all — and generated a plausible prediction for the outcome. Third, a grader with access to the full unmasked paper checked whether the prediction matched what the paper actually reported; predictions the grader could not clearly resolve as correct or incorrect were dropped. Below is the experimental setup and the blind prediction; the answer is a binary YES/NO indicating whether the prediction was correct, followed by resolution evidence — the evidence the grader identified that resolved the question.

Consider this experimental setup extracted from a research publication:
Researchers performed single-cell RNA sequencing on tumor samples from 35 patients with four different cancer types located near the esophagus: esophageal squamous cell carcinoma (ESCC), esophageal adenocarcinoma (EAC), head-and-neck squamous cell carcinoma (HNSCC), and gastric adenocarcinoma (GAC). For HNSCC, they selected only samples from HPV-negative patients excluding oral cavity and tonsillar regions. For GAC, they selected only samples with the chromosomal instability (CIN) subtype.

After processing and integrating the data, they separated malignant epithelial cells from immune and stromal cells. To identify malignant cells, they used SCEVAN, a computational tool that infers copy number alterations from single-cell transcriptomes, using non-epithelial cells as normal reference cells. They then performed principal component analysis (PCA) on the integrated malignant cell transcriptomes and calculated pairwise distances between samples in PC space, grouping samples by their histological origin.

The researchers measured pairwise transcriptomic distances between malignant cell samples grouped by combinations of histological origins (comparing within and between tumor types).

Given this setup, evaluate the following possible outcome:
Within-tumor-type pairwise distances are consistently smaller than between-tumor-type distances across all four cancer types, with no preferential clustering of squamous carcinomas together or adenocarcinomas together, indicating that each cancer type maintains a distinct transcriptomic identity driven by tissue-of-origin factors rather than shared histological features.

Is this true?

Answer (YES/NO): NO